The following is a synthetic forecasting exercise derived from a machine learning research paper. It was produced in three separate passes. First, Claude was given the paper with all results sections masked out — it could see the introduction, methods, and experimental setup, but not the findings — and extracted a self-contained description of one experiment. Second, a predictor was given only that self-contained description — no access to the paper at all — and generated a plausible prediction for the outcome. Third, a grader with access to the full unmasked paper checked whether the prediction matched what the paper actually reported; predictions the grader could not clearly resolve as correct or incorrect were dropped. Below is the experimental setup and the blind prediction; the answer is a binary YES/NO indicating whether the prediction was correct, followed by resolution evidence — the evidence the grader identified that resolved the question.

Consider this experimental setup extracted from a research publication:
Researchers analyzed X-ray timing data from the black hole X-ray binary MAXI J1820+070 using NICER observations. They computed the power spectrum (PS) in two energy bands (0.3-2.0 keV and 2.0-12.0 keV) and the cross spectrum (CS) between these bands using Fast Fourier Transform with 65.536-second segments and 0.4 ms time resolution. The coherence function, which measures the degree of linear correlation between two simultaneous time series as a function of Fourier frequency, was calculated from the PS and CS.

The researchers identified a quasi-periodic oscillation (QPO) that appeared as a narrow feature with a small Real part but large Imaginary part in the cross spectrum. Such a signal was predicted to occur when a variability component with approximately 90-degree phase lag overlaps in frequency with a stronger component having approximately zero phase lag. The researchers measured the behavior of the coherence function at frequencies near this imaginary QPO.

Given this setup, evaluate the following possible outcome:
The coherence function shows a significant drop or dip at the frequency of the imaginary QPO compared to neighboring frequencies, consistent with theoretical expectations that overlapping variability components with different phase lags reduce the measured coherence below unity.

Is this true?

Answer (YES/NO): YES